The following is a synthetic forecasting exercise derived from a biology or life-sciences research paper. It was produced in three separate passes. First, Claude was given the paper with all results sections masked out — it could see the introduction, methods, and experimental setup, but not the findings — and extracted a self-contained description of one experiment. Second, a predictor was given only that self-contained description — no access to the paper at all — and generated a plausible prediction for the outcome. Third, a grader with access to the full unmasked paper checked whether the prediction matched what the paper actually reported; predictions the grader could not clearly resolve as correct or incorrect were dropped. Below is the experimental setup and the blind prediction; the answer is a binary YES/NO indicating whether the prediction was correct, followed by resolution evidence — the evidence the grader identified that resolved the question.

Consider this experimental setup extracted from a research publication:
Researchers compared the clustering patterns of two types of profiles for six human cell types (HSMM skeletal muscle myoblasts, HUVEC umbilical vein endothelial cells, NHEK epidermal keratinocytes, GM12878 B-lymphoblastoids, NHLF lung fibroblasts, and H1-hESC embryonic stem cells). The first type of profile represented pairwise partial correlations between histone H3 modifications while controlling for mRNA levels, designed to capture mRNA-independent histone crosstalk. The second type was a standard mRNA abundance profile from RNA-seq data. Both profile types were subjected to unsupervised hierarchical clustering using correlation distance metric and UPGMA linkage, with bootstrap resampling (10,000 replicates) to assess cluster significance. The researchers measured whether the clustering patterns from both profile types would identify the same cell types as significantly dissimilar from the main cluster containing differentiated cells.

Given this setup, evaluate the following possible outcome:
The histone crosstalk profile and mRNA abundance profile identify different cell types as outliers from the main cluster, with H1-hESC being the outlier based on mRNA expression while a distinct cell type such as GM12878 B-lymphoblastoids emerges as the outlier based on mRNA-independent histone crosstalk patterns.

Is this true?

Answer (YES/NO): NO